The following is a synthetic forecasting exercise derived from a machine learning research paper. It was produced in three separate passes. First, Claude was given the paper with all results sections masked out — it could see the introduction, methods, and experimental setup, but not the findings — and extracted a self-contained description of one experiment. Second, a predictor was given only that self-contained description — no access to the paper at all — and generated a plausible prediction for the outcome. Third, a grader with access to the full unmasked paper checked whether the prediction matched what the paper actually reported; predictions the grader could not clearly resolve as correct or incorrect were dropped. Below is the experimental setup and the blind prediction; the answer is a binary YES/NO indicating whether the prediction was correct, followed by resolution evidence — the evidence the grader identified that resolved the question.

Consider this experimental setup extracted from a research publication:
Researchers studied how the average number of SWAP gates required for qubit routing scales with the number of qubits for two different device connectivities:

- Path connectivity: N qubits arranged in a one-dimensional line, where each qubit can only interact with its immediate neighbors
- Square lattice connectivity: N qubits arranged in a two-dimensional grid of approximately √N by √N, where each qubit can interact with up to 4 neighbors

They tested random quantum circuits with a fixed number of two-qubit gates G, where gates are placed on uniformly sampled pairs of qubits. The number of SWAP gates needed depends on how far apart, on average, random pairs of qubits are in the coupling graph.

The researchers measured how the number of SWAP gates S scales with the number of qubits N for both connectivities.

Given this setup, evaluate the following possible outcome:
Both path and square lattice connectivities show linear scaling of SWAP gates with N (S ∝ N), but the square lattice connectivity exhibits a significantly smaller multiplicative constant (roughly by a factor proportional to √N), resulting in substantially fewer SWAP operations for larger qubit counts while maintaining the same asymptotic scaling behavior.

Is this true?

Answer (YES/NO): NO